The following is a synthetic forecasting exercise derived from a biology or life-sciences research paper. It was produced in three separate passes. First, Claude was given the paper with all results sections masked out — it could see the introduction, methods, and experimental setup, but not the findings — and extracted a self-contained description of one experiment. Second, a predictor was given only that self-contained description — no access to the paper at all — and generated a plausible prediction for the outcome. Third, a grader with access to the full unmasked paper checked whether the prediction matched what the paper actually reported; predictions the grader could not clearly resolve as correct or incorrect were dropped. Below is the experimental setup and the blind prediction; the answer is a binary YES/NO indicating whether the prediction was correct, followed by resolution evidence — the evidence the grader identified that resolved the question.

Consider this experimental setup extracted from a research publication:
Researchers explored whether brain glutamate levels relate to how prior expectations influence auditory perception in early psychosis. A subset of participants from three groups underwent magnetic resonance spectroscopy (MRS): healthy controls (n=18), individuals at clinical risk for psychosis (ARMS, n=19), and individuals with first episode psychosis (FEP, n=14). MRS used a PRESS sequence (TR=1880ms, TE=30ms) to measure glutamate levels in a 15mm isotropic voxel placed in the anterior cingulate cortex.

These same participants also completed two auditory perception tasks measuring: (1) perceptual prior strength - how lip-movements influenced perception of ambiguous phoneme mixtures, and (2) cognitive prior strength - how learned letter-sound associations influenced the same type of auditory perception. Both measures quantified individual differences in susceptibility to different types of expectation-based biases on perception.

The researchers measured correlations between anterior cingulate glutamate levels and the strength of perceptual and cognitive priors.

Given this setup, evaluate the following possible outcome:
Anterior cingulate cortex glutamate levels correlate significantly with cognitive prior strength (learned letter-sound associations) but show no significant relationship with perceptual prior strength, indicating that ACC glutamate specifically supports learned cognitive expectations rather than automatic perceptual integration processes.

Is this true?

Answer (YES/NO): NO